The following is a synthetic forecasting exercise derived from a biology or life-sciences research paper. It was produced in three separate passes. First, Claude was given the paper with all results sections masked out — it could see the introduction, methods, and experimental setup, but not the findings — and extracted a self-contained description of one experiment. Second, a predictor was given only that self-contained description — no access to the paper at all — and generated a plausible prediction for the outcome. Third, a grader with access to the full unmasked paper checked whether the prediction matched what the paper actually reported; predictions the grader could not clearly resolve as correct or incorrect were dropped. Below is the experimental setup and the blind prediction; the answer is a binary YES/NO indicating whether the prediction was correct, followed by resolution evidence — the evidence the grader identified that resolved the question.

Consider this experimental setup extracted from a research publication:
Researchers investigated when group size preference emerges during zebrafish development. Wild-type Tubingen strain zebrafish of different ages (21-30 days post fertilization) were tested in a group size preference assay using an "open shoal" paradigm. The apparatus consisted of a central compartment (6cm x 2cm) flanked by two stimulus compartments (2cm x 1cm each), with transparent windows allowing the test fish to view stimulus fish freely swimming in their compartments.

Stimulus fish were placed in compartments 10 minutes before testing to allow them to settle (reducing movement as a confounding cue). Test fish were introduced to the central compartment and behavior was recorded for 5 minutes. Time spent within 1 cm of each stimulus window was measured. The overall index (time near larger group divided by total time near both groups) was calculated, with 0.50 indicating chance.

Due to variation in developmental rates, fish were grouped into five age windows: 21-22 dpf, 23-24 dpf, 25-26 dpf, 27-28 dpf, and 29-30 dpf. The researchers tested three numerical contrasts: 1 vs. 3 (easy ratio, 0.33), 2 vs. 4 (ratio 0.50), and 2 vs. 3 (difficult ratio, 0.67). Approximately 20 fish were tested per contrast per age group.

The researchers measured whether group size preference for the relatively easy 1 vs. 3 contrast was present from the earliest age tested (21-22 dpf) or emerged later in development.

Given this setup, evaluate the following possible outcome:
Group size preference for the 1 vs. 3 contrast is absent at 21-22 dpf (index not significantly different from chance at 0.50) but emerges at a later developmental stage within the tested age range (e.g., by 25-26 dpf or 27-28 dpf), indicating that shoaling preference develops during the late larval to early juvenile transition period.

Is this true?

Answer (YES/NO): YES